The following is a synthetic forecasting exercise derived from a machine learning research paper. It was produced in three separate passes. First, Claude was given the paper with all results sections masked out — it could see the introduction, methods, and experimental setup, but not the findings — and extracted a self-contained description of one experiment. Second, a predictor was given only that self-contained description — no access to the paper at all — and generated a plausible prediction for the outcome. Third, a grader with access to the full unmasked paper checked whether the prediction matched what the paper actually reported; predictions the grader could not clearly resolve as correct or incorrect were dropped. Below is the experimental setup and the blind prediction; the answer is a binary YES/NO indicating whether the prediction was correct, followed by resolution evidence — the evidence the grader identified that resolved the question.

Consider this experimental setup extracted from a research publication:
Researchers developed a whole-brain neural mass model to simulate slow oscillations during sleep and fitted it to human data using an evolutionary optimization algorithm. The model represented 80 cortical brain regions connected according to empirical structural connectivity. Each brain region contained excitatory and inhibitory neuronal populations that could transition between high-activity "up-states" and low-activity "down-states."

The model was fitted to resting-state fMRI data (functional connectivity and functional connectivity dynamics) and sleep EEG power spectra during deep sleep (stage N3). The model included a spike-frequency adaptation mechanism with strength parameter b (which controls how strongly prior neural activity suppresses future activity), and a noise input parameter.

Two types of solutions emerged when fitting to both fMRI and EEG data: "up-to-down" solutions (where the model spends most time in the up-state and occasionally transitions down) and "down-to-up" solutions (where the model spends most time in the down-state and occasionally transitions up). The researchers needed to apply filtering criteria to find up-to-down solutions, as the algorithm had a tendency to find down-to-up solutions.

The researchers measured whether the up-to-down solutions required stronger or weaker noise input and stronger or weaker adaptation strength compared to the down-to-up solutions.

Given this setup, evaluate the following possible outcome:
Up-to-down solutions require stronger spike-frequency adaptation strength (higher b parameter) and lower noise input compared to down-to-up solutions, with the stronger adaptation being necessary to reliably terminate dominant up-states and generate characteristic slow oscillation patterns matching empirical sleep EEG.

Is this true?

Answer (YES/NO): NO